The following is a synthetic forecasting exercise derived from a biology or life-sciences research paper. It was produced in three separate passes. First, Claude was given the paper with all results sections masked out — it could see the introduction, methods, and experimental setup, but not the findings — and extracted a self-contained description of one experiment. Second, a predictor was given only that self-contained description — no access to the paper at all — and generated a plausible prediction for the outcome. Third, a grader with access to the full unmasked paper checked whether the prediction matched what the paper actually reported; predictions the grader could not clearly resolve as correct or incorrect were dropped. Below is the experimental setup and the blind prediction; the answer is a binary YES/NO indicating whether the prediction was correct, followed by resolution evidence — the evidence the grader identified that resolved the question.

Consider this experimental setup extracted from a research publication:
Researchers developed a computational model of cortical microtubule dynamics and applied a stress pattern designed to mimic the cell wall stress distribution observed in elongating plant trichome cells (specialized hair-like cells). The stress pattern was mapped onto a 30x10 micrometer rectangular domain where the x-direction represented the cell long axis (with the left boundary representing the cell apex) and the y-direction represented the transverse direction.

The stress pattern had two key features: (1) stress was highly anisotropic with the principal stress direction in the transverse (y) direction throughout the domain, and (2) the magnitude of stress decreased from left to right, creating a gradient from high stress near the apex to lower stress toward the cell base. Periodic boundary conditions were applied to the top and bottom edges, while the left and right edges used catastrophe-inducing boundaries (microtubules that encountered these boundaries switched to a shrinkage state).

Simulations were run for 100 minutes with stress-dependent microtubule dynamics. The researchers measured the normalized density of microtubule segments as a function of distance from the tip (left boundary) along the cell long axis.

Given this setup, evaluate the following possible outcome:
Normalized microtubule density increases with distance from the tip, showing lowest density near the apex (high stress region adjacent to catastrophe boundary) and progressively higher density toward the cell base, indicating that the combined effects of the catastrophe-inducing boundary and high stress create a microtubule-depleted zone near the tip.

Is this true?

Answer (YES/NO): NO